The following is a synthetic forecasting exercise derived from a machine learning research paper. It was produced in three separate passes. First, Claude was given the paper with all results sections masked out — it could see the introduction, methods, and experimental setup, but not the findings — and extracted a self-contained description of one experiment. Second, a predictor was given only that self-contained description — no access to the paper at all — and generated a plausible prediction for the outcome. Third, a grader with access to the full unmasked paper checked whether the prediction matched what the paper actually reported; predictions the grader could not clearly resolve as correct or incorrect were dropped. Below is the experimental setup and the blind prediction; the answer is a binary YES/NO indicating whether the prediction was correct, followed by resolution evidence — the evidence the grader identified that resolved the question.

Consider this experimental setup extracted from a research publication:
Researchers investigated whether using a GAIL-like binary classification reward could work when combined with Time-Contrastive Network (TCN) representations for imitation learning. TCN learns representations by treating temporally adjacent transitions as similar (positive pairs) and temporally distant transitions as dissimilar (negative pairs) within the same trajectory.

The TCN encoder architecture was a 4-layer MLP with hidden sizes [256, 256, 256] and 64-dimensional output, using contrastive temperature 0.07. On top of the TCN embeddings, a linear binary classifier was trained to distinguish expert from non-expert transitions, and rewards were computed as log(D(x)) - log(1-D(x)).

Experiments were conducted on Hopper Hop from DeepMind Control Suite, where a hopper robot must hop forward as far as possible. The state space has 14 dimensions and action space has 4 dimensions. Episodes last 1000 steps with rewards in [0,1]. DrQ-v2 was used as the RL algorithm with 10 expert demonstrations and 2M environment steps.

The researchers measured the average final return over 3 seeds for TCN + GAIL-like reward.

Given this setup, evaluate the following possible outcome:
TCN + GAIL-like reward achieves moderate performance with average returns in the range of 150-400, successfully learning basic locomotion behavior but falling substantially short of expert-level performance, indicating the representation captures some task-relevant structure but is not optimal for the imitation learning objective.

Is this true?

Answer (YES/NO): NO